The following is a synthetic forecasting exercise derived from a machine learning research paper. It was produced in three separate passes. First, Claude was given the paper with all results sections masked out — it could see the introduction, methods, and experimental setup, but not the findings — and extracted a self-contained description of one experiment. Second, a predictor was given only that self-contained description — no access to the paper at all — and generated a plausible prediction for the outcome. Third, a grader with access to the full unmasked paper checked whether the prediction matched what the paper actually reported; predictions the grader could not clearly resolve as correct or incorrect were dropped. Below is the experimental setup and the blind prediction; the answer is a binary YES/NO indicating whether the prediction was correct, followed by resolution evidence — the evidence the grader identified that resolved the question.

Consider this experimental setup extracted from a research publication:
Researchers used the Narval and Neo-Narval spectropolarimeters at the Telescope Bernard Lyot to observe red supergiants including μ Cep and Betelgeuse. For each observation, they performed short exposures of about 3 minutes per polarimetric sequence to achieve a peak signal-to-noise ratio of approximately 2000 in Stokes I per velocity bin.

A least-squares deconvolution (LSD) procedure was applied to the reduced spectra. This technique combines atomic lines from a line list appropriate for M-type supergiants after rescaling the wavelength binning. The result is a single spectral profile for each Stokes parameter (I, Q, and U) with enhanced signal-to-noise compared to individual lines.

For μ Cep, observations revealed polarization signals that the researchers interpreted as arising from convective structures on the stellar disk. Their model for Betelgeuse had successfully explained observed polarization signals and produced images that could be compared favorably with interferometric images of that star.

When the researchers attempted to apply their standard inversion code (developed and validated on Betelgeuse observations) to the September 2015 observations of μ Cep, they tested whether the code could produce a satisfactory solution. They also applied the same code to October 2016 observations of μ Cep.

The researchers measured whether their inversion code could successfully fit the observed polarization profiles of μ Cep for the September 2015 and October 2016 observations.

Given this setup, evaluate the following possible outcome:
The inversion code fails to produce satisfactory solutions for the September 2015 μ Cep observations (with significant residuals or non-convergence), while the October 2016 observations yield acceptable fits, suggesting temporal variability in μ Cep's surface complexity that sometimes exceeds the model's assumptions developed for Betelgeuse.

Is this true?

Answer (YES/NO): YES